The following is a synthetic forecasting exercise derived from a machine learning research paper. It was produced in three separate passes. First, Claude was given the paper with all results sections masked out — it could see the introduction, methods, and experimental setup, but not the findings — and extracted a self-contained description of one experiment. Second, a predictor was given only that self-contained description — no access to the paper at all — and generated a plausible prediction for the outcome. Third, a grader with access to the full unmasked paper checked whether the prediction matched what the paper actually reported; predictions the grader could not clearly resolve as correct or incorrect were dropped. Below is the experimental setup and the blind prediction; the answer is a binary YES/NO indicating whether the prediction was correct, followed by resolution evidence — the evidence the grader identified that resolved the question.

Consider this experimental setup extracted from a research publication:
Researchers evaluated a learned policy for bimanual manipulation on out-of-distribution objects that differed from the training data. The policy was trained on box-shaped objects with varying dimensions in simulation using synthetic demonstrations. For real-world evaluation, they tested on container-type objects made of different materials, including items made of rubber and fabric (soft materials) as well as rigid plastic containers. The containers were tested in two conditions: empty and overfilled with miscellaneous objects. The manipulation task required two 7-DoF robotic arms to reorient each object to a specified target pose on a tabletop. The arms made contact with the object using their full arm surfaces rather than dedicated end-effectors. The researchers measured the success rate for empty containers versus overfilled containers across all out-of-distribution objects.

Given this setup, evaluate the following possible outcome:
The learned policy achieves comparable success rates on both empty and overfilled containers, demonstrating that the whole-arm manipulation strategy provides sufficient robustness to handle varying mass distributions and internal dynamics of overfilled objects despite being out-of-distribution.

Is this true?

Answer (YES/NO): YES